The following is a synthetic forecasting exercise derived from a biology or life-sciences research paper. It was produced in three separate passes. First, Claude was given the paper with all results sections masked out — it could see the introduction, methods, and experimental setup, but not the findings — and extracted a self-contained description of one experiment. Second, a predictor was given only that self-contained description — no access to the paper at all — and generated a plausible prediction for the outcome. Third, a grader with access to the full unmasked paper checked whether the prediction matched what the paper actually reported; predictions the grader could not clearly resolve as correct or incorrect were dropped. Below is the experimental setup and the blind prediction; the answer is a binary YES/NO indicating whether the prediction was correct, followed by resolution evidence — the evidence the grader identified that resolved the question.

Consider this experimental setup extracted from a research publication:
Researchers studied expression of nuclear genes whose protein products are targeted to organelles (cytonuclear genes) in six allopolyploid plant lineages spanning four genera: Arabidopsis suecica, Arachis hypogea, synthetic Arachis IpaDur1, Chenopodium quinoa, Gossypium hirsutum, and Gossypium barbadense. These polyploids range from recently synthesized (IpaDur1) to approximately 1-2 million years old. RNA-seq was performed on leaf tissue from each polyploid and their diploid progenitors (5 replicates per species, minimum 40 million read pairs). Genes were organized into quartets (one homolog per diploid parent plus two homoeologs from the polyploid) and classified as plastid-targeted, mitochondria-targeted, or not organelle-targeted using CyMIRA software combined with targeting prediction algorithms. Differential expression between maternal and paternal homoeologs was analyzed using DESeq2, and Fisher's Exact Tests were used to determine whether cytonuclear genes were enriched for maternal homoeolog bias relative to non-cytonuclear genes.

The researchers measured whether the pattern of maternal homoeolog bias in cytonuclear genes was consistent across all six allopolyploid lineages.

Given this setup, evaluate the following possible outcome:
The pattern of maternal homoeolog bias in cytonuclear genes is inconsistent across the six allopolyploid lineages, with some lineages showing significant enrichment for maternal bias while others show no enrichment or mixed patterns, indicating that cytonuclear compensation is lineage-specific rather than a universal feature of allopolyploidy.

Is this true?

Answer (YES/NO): YES